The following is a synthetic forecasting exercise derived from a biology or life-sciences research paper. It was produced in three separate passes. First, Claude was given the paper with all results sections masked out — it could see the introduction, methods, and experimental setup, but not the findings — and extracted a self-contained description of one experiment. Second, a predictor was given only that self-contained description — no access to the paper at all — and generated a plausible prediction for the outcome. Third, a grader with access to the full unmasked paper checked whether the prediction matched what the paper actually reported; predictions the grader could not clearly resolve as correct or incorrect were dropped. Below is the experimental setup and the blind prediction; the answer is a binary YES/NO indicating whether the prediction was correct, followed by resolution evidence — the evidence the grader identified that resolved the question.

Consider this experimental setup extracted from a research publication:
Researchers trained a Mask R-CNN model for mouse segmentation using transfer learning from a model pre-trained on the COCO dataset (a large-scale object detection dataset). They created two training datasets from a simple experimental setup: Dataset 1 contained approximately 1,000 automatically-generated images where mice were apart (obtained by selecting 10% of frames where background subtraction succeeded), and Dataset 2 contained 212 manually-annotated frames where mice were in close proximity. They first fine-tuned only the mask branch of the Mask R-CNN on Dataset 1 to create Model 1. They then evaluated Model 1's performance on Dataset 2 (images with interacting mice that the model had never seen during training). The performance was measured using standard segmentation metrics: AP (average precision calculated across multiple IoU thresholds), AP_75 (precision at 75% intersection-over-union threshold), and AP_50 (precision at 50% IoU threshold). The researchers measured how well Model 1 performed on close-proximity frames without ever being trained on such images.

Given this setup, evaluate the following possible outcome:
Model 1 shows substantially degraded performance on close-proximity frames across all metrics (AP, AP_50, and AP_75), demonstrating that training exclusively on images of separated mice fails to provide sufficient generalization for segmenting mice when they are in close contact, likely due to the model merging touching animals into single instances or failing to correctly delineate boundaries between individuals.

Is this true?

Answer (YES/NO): NO